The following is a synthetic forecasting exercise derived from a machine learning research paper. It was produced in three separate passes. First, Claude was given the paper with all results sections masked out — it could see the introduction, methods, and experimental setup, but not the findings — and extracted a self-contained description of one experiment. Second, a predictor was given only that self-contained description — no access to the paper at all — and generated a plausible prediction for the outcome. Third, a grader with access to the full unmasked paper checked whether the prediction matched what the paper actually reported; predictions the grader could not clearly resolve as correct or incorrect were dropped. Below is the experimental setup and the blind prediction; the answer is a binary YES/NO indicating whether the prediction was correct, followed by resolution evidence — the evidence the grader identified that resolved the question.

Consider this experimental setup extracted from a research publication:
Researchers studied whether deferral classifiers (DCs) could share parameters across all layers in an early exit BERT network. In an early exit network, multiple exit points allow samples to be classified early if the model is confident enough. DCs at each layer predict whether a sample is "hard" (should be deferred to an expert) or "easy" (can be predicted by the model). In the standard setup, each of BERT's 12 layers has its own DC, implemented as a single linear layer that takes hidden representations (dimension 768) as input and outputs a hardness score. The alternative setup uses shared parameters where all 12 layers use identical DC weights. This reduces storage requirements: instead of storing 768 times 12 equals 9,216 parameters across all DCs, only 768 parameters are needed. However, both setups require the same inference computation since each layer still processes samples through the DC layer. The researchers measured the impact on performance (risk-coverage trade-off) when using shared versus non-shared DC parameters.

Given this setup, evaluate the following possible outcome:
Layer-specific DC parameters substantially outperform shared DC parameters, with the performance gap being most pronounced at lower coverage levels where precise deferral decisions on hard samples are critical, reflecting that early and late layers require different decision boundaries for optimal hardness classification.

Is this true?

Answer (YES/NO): NO